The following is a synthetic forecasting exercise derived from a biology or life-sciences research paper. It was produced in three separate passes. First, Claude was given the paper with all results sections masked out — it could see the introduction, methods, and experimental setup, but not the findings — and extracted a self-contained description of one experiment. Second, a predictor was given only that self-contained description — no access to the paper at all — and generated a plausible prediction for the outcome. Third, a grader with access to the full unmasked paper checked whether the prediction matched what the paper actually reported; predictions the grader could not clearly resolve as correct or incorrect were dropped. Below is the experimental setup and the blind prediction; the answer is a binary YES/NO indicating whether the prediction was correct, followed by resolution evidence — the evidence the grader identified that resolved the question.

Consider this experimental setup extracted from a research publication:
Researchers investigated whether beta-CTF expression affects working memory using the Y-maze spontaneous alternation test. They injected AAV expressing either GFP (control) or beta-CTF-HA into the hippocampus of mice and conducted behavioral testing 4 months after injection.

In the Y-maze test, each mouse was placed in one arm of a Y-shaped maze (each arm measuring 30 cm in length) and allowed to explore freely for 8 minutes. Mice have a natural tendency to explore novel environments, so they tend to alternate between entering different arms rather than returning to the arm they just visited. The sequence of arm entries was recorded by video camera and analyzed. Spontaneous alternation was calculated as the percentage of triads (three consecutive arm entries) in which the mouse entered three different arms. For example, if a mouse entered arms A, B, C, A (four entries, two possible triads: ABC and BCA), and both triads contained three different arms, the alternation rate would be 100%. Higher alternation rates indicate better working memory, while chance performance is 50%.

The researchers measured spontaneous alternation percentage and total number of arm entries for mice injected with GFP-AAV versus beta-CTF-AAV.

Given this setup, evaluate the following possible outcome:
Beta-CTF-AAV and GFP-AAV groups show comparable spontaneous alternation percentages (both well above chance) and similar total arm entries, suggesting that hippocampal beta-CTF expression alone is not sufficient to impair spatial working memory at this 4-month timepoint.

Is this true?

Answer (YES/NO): NO